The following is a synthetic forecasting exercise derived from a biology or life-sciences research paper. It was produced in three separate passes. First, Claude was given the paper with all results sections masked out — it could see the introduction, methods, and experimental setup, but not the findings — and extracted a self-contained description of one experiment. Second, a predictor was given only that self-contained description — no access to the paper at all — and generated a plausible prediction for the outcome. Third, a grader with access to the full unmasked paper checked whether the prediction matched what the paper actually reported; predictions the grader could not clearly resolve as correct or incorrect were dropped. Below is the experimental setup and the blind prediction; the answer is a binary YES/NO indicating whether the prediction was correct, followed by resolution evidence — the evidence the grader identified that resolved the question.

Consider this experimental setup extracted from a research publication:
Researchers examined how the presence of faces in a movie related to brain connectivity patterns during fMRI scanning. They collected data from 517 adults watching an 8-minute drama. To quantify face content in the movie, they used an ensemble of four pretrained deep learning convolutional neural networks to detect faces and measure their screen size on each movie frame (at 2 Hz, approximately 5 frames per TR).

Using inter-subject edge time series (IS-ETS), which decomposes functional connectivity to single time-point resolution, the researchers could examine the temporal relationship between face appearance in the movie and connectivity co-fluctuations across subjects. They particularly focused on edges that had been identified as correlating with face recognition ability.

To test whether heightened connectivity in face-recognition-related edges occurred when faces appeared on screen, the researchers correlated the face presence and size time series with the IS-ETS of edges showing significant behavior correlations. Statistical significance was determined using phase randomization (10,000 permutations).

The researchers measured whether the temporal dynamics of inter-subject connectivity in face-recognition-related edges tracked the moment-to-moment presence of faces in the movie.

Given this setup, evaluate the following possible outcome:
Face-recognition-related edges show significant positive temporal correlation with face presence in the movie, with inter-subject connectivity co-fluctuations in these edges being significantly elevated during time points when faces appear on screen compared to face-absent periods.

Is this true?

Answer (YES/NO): NO